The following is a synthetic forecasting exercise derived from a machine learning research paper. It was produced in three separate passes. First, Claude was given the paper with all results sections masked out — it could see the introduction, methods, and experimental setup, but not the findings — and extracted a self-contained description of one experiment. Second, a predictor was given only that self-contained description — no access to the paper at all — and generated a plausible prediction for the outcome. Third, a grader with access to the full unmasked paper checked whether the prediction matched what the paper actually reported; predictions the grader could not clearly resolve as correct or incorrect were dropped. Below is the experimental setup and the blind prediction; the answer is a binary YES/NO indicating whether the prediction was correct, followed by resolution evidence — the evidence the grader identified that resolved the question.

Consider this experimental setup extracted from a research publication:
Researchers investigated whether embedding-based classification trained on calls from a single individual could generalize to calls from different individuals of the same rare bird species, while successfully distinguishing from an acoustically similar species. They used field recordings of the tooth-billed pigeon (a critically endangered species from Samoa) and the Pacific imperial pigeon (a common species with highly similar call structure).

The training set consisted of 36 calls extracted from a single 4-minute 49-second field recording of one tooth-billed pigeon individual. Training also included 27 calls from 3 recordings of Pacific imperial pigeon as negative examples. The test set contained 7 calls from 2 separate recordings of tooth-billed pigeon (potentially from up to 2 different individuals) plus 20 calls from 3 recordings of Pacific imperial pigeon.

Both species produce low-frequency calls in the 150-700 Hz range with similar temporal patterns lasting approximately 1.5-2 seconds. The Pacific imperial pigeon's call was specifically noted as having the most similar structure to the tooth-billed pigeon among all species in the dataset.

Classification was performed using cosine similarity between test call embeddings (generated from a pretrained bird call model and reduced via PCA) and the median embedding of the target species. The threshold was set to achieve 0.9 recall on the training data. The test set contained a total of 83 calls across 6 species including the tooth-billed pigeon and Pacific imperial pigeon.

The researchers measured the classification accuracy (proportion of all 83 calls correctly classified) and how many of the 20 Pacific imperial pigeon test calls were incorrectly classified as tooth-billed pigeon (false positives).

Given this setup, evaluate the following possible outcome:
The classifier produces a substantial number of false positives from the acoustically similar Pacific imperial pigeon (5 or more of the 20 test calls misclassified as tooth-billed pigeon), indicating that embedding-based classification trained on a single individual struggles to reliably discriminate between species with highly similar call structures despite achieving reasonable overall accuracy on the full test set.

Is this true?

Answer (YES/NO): NO